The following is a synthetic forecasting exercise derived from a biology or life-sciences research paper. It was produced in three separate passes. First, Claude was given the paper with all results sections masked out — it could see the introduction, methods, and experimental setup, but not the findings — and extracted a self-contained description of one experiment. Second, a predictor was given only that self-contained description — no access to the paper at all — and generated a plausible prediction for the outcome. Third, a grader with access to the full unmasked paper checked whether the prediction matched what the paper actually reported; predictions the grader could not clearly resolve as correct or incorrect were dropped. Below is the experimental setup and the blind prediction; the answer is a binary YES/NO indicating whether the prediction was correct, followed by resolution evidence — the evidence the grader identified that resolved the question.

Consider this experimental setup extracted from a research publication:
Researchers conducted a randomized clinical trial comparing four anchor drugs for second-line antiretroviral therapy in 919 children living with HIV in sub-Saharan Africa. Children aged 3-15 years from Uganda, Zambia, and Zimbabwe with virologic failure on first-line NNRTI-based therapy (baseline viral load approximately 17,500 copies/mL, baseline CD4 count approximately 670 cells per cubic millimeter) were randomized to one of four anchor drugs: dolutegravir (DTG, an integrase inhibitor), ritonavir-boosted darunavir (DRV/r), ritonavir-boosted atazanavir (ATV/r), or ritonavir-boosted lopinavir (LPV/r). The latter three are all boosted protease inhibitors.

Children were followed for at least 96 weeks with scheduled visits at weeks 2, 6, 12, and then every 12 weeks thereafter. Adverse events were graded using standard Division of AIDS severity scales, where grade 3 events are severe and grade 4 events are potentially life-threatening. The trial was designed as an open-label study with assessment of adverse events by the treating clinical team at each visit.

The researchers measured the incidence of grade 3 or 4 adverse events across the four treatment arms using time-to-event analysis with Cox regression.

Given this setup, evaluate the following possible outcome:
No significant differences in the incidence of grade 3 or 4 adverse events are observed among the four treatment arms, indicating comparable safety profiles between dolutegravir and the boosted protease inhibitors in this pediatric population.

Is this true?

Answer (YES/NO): NO